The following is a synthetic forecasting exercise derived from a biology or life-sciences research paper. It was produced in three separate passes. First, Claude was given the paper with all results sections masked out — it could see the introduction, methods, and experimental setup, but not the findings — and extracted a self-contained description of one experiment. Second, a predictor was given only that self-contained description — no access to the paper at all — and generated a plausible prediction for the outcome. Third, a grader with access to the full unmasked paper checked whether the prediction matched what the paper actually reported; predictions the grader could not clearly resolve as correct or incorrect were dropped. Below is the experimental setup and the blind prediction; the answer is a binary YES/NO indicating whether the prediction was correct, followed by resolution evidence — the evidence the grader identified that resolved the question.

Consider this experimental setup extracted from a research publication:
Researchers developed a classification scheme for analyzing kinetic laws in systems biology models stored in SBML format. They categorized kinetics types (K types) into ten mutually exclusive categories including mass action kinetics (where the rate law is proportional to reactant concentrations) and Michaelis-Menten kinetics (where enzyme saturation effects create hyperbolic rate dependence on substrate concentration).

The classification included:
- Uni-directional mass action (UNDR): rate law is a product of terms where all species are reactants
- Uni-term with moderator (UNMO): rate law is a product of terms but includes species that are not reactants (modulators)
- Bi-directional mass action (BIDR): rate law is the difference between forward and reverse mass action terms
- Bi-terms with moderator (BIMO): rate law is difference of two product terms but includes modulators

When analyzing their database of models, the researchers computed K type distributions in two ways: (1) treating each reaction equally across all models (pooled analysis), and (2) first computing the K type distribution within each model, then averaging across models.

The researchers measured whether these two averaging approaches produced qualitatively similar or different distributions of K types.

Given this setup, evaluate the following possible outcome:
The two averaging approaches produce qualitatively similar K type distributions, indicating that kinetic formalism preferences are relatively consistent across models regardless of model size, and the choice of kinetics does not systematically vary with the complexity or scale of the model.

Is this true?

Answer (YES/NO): YES